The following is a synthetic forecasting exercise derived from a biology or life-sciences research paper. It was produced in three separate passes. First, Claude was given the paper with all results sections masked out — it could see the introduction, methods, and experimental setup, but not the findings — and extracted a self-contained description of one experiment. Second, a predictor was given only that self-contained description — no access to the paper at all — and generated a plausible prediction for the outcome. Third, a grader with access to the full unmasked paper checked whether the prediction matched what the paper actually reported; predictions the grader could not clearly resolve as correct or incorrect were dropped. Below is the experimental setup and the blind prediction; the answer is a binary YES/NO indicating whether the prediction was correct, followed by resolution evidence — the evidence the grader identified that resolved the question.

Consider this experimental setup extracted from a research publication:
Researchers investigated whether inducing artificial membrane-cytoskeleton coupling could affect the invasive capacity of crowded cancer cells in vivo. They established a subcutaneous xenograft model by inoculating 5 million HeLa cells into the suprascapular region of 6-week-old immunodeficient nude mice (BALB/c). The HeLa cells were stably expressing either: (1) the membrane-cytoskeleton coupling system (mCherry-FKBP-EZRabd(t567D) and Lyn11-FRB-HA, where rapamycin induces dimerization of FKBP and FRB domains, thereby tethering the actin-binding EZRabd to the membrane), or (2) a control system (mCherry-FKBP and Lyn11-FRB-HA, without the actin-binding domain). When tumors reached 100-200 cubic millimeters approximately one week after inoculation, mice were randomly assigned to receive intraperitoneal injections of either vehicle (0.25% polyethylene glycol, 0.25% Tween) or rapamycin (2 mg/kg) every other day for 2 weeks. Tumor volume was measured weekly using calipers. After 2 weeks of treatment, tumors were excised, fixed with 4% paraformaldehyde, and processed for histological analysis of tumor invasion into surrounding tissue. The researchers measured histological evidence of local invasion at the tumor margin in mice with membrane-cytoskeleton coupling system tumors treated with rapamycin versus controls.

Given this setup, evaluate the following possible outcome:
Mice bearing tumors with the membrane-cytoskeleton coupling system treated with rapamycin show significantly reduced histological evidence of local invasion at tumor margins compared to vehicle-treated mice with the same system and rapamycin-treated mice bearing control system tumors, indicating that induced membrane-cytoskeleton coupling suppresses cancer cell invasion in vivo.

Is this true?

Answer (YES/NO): NO